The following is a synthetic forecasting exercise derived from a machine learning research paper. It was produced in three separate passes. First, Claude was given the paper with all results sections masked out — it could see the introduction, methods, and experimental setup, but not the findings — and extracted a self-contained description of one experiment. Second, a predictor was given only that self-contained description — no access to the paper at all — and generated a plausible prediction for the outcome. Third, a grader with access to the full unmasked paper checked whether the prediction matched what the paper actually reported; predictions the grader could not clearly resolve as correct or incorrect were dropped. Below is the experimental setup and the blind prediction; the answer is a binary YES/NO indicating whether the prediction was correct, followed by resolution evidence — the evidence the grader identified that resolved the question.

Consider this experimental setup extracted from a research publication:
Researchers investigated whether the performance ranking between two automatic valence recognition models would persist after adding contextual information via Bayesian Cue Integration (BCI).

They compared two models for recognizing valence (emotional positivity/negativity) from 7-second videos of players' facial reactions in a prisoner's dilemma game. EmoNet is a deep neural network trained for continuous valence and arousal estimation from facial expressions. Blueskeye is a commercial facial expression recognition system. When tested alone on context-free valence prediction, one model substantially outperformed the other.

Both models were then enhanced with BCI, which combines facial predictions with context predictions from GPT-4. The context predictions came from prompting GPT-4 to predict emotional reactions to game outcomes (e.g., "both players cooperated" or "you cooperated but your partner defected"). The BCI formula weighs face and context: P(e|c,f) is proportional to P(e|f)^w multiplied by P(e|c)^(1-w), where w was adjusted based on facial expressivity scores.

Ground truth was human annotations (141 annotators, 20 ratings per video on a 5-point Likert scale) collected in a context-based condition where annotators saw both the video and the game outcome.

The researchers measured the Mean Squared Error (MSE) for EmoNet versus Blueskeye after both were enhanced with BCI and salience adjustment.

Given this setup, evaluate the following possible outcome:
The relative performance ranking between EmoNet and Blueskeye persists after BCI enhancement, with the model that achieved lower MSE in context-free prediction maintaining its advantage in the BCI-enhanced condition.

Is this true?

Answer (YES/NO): YES